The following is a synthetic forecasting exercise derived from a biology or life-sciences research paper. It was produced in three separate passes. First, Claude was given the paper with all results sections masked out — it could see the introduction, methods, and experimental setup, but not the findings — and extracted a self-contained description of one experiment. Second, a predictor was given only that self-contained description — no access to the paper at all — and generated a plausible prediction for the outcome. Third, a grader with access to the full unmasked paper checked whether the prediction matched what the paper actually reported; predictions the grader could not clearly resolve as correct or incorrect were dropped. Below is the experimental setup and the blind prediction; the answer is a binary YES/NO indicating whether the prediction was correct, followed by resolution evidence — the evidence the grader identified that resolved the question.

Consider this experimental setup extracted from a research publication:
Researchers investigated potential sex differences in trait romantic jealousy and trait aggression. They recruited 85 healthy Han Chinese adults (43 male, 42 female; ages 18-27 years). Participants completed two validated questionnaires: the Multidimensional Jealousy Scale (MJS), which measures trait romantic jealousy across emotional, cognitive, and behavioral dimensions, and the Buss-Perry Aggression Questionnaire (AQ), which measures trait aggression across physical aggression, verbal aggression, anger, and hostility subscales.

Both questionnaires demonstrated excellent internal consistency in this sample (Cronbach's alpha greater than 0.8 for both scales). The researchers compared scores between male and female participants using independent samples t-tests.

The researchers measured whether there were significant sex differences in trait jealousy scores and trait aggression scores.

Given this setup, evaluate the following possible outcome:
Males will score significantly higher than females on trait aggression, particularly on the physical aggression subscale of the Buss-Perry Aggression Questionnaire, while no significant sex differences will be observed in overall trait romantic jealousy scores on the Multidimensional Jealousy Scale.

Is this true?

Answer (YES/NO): NO